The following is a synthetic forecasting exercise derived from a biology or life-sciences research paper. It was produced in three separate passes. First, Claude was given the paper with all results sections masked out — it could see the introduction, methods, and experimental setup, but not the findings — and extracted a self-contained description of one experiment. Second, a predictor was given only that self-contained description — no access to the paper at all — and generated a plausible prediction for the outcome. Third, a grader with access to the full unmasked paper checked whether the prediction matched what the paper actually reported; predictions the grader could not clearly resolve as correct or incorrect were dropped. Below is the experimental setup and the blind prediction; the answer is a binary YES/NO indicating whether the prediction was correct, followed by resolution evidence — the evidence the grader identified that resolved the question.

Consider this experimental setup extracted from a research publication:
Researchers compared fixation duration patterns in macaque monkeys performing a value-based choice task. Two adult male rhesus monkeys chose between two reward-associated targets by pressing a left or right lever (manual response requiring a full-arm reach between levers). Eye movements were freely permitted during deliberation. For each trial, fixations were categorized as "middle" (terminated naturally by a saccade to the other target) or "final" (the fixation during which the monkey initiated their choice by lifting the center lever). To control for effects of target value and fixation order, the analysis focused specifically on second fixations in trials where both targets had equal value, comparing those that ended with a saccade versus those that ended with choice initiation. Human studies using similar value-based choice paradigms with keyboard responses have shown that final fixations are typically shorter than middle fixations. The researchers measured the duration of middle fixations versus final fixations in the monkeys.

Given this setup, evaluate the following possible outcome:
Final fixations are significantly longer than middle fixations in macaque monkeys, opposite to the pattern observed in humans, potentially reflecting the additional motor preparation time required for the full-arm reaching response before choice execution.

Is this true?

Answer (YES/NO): YES